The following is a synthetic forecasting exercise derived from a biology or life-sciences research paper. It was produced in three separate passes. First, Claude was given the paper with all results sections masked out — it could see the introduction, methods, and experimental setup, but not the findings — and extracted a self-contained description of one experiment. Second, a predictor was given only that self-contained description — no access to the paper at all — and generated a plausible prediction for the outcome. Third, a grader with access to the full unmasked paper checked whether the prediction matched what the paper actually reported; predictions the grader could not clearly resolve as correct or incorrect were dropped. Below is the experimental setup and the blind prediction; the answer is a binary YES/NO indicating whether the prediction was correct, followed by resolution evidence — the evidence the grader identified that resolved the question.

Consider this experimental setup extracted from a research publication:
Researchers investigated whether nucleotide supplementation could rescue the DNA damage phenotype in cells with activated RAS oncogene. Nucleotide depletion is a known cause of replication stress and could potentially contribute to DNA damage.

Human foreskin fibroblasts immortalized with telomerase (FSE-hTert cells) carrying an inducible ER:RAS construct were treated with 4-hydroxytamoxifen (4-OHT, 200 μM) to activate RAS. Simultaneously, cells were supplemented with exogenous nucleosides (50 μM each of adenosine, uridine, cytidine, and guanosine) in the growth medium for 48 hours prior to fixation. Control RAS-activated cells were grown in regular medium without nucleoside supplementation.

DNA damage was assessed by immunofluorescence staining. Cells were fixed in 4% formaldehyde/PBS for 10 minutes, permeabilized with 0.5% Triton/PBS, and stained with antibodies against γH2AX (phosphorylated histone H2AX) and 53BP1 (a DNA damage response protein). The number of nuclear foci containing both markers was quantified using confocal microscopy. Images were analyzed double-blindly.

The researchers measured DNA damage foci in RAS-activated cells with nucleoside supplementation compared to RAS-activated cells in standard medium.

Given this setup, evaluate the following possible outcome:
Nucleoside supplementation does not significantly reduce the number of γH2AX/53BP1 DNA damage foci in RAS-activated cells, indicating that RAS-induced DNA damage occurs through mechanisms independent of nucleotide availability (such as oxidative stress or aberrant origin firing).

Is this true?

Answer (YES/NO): YES